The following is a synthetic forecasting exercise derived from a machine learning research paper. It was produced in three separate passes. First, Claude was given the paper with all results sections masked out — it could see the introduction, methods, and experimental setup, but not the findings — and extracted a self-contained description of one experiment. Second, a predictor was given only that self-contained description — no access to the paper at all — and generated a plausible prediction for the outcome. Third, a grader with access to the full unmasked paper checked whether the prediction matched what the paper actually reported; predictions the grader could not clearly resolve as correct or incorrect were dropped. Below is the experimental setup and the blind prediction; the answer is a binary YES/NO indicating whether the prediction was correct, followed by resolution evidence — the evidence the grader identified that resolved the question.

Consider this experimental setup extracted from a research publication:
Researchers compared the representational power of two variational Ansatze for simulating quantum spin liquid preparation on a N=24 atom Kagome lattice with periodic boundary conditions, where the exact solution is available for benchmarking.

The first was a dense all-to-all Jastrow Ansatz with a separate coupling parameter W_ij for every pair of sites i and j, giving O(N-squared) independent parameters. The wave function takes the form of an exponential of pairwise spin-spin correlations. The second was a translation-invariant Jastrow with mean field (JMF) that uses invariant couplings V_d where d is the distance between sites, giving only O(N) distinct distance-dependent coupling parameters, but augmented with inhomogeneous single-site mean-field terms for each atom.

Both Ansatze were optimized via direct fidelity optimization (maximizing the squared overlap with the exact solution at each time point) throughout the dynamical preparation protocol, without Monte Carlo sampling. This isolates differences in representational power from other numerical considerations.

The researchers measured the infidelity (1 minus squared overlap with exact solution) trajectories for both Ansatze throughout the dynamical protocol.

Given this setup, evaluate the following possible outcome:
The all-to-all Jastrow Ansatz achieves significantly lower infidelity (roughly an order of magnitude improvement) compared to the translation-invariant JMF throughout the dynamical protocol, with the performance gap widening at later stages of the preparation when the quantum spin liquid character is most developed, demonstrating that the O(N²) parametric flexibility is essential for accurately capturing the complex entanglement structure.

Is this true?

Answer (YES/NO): NO